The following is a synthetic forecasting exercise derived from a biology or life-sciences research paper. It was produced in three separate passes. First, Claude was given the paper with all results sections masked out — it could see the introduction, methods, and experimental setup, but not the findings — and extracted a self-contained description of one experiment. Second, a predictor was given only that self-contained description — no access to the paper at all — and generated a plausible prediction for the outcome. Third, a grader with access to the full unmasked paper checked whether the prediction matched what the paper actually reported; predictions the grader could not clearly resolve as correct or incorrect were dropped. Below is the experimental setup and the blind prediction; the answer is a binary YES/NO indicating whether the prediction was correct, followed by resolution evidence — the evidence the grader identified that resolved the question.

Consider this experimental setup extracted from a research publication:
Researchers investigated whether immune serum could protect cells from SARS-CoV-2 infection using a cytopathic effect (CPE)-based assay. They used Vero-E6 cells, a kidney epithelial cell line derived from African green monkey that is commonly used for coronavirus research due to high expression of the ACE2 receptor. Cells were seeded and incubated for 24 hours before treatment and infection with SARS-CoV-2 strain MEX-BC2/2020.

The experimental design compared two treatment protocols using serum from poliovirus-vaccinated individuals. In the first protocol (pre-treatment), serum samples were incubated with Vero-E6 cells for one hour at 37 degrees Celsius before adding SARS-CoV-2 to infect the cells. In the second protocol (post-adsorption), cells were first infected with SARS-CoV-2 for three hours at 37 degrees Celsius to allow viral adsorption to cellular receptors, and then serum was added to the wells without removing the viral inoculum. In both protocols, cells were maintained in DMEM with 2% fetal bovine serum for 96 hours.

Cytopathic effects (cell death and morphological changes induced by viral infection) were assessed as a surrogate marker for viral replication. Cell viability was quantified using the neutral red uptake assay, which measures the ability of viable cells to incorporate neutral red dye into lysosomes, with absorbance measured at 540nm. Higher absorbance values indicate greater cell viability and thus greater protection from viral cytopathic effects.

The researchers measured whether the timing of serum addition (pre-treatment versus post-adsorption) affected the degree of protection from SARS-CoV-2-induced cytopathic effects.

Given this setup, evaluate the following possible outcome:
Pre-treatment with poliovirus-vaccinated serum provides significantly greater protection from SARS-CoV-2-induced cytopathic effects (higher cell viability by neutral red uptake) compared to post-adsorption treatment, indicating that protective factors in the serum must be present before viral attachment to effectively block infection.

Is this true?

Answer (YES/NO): YES